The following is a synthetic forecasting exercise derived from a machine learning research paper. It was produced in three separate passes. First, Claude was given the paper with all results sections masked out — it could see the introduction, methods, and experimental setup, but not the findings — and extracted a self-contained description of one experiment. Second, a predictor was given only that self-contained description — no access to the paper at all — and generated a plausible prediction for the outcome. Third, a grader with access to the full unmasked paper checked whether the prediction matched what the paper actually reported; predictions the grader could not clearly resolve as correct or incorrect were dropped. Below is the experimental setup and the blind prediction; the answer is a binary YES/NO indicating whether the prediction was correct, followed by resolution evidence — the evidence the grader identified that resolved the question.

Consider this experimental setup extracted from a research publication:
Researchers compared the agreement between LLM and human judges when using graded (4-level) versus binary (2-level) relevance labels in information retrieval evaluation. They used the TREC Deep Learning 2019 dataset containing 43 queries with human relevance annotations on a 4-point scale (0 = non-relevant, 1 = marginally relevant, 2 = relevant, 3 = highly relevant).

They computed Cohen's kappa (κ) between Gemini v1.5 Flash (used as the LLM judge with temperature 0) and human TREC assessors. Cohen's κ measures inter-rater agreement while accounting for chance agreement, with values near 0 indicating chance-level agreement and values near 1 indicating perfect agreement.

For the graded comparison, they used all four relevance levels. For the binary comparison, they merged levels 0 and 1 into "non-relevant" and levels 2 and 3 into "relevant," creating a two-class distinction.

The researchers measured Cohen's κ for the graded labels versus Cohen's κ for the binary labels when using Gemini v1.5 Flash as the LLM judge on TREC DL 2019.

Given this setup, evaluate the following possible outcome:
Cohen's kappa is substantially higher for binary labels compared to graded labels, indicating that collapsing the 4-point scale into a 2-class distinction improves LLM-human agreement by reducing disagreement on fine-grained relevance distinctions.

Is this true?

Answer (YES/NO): YES